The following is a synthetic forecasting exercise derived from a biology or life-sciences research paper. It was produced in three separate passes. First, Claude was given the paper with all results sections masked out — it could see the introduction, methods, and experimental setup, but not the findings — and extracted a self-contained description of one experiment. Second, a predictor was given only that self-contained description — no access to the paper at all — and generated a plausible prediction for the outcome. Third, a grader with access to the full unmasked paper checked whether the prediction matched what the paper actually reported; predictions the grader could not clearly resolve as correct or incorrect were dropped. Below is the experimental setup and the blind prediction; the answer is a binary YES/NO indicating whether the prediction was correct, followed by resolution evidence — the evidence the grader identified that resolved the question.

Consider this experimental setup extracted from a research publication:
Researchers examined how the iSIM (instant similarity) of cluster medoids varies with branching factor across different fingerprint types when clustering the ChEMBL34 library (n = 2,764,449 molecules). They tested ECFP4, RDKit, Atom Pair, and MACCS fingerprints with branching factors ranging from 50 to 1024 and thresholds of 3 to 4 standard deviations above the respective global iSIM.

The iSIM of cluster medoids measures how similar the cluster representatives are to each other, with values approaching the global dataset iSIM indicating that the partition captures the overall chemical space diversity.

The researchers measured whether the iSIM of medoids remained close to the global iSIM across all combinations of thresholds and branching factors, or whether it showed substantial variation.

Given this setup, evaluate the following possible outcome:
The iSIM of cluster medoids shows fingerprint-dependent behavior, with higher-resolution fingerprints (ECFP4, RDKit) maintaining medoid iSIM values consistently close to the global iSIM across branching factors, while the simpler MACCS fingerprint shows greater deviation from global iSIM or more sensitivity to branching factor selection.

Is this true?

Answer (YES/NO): NO